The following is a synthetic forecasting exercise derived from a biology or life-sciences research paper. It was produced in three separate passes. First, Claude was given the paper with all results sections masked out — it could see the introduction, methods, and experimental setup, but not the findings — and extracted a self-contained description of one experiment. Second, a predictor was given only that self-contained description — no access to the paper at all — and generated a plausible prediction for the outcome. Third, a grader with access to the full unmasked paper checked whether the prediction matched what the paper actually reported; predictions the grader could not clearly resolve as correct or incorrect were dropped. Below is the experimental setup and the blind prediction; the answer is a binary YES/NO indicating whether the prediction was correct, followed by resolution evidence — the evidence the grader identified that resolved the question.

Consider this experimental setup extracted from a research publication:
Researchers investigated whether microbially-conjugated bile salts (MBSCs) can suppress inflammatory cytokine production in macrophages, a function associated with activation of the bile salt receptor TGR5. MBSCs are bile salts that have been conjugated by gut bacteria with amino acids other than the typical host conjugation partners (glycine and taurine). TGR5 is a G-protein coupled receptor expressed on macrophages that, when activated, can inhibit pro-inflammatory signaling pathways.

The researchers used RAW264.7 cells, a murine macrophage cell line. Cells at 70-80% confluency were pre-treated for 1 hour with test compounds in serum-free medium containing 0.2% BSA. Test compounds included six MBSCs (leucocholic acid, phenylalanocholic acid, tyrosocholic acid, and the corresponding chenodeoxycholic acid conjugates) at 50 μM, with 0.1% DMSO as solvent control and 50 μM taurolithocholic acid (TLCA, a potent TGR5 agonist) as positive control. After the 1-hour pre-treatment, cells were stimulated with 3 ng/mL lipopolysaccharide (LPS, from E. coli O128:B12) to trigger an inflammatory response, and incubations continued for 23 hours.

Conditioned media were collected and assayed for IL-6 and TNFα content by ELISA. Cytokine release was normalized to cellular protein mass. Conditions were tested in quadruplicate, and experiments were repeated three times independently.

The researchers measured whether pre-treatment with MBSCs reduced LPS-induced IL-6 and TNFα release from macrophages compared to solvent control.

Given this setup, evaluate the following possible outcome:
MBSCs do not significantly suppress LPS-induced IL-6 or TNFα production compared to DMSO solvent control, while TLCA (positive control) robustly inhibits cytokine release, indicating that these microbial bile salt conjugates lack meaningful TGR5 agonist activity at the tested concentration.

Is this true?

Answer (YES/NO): NO